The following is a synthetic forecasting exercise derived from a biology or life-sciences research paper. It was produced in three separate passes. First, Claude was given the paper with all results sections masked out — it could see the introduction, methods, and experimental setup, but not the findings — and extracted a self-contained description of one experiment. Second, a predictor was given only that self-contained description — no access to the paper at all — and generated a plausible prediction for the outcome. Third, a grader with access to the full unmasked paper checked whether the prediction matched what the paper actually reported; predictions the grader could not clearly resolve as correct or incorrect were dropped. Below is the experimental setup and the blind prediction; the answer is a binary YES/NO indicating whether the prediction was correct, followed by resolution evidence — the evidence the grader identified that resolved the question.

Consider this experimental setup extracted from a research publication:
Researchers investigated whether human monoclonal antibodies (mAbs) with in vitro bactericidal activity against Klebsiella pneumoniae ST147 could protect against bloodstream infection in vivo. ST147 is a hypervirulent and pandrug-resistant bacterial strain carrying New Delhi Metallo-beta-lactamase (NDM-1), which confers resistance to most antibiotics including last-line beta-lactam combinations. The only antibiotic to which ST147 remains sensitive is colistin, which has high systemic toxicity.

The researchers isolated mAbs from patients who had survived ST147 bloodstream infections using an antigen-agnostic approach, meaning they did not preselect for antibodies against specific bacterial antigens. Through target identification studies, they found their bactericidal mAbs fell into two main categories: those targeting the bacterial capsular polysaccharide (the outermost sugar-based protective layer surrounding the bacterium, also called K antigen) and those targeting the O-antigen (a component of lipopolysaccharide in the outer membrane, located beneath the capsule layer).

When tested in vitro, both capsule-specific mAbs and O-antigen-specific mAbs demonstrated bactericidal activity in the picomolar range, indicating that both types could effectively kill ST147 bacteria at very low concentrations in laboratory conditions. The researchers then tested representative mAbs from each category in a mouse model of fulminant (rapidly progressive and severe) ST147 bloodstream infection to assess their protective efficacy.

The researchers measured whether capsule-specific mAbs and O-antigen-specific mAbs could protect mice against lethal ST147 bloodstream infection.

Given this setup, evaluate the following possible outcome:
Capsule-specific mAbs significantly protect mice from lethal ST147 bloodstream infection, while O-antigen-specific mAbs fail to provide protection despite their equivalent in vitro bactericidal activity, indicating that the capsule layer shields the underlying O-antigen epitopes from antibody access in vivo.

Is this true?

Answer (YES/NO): YES